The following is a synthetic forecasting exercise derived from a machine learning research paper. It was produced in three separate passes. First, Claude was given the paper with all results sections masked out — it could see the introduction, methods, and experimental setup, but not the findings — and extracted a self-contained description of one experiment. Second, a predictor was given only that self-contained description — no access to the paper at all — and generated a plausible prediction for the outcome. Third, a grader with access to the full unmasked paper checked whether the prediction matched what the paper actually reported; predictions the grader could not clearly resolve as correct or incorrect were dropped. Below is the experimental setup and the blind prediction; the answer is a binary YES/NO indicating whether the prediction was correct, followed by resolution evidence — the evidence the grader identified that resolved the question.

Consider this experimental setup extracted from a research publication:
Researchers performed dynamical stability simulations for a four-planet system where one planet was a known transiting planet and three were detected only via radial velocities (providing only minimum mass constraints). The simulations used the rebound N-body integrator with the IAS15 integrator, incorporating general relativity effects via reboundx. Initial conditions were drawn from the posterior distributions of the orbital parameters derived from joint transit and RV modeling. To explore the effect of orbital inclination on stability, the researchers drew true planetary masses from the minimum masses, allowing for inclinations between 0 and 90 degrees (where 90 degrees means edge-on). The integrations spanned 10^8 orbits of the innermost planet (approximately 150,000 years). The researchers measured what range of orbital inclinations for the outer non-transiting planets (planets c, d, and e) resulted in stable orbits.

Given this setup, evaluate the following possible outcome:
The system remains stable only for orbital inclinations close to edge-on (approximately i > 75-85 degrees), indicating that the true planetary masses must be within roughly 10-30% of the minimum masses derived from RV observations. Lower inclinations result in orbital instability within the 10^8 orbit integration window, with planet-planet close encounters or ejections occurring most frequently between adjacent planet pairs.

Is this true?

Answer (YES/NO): NO